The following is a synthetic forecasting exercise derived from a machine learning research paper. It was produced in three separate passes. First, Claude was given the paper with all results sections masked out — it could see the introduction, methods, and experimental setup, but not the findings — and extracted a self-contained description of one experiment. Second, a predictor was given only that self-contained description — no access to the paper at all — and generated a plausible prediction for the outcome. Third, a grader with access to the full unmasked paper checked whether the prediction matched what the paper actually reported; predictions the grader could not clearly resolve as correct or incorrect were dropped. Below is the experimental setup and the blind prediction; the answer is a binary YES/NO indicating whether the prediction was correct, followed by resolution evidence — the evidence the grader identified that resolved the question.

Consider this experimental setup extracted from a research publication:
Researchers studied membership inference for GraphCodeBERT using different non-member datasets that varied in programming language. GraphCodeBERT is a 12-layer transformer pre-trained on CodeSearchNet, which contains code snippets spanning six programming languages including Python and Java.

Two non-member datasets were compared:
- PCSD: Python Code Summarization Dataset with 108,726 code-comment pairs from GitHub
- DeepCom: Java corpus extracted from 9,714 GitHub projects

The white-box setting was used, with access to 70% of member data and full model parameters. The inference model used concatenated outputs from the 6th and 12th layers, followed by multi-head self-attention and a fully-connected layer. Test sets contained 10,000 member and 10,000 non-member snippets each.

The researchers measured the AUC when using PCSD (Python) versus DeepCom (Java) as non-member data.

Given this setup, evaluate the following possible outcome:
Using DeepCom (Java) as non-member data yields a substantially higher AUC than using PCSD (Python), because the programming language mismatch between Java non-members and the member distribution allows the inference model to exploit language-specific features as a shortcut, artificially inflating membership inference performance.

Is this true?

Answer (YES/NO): NO